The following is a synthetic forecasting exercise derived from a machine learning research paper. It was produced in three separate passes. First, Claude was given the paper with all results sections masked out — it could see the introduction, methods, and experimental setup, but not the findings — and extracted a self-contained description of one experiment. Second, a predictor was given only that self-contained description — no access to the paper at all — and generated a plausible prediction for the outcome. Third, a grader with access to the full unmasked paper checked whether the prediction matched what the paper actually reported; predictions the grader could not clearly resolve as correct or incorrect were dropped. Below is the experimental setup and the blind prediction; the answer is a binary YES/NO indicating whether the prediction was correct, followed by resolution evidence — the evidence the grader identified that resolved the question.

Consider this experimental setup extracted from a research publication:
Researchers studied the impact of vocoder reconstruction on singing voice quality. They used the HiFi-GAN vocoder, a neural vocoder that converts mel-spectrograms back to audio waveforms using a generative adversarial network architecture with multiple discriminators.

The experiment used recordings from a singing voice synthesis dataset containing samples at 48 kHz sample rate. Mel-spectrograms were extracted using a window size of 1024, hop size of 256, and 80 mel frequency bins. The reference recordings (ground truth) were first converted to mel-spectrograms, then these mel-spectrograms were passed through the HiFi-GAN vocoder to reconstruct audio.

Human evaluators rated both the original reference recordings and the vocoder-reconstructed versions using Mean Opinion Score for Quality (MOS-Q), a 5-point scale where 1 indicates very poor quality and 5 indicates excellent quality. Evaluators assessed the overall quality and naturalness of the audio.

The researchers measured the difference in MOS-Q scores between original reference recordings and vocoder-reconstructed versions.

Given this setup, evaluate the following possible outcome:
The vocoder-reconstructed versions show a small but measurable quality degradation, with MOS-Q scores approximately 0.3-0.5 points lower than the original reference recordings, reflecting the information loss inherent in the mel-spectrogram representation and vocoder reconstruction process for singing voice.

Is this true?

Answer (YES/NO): YES